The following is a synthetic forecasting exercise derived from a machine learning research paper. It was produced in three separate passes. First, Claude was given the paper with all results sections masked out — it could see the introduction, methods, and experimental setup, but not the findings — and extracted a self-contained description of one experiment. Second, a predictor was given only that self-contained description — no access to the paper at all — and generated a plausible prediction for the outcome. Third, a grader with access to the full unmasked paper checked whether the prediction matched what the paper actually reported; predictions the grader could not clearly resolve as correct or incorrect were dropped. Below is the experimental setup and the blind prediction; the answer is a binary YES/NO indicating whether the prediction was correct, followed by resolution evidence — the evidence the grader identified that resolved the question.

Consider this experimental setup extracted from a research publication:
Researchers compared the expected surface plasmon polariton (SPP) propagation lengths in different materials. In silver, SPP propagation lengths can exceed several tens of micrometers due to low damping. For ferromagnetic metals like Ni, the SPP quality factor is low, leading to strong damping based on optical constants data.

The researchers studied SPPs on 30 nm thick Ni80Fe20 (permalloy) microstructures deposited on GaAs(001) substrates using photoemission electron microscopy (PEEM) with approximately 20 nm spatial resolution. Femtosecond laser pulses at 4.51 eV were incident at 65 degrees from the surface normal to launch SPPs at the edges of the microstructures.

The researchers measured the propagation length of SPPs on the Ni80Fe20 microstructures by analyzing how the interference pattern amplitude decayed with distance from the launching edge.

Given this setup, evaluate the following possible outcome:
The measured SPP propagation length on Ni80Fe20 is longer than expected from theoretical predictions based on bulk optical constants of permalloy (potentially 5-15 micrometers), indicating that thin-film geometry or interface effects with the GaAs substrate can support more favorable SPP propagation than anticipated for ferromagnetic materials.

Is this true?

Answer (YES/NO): NO